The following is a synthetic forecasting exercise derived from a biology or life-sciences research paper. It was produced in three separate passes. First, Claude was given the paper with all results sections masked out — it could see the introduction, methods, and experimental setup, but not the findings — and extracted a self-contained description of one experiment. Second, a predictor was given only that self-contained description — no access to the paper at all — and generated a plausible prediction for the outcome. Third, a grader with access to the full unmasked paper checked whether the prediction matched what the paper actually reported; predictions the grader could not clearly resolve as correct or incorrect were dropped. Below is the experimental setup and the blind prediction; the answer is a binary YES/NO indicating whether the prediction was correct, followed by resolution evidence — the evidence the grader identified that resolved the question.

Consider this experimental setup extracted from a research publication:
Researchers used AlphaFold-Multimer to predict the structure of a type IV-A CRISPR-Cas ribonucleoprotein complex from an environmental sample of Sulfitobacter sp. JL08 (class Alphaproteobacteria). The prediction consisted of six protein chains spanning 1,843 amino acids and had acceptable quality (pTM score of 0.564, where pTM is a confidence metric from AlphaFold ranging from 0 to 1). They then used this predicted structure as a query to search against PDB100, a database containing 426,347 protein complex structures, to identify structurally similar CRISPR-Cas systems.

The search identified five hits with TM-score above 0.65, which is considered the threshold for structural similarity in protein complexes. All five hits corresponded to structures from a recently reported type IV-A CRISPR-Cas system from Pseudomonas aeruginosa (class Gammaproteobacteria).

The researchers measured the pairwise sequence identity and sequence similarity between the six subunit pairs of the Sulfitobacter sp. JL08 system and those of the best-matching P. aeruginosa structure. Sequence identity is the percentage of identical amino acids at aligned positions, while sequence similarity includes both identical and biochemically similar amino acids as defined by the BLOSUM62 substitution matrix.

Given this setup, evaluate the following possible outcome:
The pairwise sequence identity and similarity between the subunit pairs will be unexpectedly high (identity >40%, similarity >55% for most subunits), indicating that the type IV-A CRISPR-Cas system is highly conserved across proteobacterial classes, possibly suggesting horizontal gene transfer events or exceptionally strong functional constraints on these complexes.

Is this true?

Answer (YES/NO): NO